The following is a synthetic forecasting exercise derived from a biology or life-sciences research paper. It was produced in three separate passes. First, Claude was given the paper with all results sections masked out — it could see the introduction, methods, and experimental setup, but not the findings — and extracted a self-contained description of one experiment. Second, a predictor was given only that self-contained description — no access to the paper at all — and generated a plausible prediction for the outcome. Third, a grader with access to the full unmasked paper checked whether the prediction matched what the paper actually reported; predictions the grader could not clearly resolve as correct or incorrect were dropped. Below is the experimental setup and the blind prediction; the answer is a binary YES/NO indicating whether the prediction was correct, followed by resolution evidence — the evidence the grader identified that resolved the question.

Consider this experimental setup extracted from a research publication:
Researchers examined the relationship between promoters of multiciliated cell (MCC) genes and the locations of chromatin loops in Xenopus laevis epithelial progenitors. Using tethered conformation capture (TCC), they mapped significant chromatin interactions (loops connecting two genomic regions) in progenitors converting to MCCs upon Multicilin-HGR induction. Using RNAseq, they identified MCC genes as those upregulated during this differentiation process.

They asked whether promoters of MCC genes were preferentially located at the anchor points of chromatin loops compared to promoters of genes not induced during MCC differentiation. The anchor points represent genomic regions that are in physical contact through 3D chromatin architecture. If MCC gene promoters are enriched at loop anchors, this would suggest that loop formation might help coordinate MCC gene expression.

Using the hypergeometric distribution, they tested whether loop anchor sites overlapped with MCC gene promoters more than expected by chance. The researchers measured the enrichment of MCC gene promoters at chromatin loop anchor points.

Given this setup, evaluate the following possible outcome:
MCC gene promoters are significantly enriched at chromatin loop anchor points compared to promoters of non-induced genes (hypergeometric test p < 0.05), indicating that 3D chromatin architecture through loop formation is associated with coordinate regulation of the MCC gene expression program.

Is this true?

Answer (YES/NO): YES